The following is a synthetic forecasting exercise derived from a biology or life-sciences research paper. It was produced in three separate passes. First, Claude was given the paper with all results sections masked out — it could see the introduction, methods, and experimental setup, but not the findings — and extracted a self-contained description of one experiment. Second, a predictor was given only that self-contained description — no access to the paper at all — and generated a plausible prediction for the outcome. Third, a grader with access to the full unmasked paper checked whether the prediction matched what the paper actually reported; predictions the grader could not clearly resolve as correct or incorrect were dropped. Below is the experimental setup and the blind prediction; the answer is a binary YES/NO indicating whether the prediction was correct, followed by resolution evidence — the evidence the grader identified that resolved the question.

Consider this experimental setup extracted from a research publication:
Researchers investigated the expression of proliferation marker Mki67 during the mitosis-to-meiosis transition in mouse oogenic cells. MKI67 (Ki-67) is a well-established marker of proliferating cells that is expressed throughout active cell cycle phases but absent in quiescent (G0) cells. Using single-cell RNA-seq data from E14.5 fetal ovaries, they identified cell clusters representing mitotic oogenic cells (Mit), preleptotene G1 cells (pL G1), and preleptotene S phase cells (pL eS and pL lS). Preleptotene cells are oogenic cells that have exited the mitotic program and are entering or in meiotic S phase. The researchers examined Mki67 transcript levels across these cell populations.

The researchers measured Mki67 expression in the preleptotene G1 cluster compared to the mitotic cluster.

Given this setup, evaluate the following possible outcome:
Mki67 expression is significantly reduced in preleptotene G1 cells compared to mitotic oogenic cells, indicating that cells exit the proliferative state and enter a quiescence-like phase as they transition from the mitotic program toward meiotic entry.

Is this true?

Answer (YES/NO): YES